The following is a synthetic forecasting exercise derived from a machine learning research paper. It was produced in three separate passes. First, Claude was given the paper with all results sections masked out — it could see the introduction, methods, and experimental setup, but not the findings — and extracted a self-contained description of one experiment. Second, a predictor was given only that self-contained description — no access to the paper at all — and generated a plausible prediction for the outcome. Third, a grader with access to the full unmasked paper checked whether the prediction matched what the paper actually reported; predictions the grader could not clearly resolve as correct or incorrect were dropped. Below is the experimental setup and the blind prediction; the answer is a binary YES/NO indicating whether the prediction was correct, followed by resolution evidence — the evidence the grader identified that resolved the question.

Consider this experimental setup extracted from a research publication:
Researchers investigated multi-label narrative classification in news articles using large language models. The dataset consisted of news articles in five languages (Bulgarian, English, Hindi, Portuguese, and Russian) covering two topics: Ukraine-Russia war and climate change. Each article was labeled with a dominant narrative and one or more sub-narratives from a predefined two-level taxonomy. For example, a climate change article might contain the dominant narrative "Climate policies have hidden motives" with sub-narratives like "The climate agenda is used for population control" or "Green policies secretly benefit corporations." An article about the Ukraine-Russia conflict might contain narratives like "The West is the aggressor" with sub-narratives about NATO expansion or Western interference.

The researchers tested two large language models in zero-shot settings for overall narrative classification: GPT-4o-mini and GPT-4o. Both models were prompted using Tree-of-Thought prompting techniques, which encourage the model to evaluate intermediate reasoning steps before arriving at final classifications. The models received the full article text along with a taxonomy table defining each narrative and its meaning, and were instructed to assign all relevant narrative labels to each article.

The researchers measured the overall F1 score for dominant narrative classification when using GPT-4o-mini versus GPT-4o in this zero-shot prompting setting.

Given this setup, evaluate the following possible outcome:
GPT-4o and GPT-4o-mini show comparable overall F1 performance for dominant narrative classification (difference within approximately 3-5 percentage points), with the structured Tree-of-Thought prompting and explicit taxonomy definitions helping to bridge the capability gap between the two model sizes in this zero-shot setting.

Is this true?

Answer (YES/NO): YES